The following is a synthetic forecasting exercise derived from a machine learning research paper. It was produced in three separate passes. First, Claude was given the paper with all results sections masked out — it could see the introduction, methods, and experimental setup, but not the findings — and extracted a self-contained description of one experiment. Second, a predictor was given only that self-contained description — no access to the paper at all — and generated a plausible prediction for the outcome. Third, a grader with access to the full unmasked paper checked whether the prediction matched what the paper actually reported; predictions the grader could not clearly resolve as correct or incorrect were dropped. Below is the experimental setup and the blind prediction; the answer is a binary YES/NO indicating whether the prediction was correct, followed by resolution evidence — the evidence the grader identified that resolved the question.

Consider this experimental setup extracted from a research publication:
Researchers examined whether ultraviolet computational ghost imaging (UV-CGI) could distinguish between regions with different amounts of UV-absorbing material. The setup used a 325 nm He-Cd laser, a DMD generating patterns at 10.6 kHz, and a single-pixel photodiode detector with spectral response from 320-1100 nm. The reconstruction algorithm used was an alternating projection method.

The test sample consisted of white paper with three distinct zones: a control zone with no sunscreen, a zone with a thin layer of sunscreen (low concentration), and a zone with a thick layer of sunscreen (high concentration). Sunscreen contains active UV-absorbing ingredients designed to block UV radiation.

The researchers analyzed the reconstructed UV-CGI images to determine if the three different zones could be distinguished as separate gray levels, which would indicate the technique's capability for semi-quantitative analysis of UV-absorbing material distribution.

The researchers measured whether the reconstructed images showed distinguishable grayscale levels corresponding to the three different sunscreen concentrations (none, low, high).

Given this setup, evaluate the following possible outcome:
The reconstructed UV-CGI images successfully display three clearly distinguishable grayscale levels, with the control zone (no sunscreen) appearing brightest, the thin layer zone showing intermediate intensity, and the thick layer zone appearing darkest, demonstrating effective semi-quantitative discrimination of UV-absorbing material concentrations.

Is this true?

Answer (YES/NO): YES